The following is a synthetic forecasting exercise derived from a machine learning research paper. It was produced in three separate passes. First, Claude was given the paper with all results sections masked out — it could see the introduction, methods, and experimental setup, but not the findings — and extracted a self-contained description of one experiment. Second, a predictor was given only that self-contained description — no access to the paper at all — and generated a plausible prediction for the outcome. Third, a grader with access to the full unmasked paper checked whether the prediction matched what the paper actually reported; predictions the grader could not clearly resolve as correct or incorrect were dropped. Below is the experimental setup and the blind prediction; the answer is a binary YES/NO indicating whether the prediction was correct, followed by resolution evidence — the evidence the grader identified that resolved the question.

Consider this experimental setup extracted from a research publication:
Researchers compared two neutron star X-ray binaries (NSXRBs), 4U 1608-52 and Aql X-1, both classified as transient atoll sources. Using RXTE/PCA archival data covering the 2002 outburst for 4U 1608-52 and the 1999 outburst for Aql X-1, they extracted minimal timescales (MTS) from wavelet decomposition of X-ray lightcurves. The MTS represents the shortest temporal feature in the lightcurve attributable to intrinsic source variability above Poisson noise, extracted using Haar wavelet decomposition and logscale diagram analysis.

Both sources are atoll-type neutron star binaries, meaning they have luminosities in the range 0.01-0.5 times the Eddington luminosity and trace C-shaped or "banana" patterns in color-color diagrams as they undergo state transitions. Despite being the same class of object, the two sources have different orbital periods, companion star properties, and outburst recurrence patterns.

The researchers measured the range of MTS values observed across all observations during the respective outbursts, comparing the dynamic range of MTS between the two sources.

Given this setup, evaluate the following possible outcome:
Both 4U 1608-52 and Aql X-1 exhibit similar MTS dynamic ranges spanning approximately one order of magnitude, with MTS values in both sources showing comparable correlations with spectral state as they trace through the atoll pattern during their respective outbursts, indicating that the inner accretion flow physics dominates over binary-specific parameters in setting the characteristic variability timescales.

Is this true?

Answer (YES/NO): NO